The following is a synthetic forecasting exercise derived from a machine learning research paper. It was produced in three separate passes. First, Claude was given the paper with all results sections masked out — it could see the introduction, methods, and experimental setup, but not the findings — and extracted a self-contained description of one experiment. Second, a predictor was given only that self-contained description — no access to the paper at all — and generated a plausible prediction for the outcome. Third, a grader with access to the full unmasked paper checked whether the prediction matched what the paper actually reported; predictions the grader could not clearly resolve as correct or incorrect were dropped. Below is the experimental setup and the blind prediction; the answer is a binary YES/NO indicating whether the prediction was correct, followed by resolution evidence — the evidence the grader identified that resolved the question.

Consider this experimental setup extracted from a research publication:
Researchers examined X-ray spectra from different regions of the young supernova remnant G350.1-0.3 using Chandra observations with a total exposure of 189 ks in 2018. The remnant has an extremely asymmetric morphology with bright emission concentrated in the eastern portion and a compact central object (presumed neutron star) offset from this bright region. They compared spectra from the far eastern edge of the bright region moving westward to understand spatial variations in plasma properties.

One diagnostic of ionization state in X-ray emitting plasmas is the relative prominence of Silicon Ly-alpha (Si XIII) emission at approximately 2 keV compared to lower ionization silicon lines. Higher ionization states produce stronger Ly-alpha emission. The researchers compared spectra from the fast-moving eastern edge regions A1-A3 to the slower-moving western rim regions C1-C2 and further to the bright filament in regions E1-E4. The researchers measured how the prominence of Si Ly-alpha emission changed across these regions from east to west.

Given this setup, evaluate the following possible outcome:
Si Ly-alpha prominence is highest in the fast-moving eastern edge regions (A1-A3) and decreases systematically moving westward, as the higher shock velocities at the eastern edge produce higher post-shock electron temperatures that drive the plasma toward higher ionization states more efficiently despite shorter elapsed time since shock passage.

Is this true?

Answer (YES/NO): NO